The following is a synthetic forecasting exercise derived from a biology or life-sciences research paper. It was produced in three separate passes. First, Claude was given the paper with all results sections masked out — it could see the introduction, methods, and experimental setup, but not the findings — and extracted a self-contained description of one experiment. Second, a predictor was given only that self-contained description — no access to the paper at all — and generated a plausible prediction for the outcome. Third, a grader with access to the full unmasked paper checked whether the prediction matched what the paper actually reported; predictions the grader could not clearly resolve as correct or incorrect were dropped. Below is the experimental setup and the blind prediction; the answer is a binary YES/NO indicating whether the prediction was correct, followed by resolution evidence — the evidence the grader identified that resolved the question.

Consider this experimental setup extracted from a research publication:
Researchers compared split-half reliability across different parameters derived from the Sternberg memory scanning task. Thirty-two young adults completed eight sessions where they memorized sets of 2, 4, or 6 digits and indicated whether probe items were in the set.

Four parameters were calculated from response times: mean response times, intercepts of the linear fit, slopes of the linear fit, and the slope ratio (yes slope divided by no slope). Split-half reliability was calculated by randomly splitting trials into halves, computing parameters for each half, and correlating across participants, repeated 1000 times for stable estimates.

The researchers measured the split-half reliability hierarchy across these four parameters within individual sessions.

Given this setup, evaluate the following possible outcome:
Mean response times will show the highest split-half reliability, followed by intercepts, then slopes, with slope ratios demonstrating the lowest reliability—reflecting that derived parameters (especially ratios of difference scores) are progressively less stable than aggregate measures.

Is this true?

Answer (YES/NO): YES